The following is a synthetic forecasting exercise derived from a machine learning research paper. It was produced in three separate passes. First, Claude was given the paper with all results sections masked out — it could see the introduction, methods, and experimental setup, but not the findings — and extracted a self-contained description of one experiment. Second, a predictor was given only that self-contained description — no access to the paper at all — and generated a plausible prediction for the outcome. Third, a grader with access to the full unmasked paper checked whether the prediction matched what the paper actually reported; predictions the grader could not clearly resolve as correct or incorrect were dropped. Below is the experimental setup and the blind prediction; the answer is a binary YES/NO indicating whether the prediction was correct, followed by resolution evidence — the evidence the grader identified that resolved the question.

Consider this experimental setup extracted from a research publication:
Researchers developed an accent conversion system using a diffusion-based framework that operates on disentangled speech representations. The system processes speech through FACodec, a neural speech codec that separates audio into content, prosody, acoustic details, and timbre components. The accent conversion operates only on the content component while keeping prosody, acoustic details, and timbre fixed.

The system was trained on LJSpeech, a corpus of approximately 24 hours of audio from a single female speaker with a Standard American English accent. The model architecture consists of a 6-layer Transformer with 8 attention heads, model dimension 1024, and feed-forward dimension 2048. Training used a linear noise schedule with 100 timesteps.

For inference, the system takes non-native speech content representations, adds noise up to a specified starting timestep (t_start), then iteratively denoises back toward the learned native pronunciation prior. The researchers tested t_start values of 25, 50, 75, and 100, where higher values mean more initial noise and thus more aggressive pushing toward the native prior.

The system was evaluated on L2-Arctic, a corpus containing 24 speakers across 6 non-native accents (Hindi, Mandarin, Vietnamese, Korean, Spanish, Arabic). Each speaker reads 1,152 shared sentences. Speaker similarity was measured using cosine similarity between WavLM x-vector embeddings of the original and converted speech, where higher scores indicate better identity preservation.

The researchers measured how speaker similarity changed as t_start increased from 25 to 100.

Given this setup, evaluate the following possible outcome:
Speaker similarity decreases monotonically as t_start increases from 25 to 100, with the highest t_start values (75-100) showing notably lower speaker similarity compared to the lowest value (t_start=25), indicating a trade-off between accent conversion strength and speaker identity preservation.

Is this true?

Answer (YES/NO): YES